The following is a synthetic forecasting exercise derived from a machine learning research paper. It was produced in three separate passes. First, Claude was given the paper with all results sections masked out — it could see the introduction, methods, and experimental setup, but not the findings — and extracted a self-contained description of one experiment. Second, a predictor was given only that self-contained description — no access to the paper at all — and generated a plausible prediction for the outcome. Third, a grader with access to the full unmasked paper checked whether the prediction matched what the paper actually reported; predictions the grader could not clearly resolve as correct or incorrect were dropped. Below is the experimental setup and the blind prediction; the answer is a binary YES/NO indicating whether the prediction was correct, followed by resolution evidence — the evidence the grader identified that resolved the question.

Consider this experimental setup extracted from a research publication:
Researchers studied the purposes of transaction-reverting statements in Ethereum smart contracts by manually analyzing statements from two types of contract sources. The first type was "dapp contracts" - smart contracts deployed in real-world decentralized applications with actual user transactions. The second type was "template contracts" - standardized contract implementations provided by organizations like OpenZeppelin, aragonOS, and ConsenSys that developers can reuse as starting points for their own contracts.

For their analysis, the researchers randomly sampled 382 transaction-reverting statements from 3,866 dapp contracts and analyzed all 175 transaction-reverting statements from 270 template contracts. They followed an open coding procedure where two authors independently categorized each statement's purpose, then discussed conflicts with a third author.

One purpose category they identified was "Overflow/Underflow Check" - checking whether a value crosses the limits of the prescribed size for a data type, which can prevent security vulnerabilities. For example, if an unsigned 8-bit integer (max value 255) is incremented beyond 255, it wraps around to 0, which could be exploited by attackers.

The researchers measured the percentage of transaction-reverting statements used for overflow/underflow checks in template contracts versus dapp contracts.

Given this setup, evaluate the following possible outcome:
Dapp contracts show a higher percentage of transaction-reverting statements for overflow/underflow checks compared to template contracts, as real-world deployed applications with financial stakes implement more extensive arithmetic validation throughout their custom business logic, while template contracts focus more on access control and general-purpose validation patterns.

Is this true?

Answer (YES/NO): NO